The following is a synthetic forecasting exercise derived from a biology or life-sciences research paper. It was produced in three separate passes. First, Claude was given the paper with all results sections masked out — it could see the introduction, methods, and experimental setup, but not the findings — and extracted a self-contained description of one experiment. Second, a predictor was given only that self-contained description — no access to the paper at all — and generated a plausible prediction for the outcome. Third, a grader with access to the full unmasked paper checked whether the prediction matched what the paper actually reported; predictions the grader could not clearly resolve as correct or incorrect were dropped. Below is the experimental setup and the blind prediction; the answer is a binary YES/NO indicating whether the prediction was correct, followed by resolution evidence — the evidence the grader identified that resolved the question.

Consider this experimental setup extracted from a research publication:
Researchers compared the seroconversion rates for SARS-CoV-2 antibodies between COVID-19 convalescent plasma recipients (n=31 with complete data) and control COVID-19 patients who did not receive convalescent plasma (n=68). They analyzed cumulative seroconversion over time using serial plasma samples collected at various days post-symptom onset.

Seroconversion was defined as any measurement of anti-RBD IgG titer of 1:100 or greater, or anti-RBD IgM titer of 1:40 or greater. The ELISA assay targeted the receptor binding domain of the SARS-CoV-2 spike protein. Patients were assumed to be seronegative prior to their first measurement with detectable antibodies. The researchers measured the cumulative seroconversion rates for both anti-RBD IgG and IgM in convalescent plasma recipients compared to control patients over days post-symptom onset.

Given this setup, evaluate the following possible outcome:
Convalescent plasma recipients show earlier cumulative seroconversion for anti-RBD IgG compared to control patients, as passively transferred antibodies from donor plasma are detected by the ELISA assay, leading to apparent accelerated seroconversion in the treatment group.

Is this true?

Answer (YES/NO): NO